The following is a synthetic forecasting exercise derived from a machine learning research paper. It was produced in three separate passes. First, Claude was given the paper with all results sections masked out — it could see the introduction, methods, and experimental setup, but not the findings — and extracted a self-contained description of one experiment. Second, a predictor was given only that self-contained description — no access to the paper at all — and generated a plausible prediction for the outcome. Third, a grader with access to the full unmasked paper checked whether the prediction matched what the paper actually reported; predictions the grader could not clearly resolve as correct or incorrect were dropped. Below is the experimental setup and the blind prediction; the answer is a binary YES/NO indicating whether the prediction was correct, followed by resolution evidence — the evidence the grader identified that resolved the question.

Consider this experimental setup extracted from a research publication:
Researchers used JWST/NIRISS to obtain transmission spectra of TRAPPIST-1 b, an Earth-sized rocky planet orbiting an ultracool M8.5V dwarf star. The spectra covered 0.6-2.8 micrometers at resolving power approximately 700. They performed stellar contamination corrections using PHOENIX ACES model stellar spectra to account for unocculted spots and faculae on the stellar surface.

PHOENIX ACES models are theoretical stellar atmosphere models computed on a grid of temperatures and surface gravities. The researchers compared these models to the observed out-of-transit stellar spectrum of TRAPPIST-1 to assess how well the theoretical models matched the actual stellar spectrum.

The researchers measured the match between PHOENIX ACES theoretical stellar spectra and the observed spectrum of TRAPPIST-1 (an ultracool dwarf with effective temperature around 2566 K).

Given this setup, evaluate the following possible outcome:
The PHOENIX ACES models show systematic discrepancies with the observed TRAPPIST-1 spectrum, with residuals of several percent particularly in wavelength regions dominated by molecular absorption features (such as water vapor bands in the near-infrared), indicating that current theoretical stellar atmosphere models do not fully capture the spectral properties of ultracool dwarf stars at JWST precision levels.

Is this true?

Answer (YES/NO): NO